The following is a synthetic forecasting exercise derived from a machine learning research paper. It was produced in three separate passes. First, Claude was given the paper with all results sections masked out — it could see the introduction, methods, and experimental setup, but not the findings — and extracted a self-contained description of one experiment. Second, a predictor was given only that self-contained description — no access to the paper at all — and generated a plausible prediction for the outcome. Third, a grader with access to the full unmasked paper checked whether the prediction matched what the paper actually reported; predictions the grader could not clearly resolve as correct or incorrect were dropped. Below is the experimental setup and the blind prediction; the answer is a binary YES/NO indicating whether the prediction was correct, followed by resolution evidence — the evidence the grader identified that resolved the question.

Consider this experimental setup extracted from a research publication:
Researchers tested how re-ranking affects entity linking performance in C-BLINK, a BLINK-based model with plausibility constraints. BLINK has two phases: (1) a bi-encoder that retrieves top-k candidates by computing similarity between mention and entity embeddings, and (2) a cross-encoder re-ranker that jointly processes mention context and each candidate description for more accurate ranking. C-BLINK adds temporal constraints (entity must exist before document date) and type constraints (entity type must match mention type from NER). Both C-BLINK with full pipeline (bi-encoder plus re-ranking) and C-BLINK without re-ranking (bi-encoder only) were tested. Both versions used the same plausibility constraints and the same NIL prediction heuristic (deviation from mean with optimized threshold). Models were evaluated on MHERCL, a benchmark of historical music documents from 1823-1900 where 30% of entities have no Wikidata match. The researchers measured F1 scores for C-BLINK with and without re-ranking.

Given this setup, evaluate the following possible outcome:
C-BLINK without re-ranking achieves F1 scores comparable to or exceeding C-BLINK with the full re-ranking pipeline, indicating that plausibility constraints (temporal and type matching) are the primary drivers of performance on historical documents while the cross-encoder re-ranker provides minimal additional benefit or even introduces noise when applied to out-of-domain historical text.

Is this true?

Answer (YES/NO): YES